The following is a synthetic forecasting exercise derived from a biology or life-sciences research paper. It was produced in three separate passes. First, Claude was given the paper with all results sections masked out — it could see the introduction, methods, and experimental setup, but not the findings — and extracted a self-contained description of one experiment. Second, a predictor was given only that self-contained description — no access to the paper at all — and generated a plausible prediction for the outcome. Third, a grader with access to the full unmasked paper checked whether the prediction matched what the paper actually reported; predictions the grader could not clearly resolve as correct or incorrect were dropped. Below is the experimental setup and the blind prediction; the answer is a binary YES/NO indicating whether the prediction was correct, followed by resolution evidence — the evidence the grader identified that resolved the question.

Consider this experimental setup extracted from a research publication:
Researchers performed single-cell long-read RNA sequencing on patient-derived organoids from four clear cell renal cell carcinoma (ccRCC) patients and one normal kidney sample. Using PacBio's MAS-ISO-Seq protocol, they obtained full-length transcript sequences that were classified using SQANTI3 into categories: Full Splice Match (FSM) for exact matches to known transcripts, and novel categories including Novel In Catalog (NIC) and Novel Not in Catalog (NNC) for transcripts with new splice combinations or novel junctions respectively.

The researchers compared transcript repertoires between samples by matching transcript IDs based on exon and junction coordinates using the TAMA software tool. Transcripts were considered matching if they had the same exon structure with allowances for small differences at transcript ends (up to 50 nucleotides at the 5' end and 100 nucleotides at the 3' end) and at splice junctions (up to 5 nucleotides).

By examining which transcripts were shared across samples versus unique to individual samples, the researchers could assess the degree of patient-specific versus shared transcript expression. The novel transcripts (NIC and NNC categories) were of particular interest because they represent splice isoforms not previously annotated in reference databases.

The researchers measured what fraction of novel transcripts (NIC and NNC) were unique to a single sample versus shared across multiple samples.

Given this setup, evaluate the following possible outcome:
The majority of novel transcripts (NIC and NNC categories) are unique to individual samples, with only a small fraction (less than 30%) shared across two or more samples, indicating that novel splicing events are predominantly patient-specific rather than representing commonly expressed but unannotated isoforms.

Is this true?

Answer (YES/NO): YES